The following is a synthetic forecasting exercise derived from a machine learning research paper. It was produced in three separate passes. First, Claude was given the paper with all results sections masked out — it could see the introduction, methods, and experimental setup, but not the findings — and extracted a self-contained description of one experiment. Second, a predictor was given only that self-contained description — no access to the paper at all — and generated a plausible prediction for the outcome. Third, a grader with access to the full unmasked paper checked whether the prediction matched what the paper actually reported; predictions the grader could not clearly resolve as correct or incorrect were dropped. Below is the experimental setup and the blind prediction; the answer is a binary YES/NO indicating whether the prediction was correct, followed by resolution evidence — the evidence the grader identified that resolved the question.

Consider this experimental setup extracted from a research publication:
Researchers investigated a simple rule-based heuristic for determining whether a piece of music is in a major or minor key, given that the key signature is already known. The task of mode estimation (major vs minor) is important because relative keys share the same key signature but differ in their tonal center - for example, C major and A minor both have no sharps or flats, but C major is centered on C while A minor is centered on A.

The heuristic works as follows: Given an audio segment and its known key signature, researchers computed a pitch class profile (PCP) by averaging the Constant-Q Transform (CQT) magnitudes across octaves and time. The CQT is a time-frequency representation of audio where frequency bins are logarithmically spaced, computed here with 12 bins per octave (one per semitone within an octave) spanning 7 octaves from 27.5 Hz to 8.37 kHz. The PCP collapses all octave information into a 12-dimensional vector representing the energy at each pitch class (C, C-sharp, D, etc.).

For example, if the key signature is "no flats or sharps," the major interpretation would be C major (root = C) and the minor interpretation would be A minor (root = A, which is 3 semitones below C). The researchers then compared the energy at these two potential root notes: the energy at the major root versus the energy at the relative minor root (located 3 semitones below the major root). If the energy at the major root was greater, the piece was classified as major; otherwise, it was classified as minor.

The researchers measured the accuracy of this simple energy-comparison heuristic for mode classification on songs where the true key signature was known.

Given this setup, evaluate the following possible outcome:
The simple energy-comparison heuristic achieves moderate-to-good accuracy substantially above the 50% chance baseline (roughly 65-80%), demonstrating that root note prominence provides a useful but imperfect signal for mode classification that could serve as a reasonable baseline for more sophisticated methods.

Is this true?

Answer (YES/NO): YES